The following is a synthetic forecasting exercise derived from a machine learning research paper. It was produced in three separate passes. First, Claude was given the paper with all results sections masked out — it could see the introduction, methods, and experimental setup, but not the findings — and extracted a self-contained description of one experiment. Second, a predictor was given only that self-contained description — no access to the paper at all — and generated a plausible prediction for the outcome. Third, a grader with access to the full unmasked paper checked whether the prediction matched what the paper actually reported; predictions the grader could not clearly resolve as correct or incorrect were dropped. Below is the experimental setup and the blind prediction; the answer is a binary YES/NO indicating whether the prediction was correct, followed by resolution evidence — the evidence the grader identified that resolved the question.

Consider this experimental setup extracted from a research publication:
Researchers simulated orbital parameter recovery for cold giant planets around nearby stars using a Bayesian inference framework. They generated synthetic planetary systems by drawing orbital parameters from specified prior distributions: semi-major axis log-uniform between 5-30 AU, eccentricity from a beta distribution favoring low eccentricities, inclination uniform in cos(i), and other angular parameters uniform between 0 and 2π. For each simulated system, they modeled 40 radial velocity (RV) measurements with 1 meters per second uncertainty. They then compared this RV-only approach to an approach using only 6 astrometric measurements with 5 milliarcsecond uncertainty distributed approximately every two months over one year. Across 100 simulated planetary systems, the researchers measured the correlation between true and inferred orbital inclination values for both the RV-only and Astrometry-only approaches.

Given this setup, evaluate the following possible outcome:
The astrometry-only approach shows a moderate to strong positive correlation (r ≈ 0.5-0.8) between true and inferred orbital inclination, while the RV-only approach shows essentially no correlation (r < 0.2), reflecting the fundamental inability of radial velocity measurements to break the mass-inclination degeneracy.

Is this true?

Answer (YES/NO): YES